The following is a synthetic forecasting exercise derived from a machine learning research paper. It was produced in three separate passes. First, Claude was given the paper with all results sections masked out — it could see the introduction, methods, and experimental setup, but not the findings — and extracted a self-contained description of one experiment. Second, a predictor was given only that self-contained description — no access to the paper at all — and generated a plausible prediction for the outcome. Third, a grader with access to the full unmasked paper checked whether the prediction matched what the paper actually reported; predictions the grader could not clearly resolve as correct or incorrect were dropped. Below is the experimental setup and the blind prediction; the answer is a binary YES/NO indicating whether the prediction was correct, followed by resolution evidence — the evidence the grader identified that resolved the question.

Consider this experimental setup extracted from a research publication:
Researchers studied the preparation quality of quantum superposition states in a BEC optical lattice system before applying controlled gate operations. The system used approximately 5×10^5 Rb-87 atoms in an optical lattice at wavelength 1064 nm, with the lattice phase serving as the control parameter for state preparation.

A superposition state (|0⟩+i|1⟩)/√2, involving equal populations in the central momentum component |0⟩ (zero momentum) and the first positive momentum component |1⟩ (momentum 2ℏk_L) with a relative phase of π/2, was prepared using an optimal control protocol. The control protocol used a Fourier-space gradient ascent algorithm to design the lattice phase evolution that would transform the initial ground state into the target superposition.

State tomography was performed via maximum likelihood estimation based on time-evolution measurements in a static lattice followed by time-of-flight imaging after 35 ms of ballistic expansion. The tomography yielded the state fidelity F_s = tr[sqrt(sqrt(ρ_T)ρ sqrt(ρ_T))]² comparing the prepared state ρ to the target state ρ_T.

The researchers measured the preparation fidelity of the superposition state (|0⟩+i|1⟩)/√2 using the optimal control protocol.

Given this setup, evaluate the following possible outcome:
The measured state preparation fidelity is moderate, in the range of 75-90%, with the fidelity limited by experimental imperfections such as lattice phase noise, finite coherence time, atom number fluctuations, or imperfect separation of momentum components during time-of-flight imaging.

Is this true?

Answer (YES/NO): NO